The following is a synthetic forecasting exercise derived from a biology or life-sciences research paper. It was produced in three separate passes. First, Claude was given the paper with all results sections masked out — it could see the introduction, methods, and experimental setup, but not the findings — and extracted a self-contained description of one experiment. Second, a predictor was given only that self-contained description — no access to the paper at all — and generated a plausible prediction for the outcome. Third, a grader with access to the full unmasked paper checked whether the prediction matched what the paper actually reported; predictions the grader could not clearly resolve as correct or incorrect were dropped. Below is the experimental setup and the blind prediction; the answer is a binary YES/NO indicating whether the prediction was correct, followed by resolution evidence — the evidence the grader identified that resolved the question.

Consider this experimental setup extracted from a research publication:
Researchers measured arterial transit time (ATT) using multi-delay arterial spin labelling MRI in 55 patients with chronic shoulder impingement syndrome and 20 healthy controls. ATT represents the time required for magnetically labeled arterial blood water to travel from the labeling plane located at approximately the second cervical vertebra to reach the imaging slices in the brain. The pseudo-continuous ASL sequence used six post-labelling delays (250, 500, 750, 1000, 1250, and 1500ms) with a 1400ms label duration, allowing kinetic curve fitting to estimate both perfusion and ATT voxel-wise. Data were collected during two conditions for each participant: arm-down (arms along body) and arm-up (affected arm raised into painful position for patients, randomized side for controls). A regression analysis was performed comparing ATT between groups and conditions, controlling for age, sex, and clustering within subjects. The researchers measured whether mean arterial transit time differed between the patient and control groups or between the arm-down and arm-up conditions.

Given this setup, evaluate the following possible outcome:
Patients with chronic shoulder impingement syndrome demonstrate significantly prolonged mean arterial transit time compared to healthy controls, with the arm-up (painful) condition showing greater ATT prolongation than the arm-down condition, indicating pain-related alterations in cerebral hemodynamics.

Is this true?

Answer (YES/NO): NO